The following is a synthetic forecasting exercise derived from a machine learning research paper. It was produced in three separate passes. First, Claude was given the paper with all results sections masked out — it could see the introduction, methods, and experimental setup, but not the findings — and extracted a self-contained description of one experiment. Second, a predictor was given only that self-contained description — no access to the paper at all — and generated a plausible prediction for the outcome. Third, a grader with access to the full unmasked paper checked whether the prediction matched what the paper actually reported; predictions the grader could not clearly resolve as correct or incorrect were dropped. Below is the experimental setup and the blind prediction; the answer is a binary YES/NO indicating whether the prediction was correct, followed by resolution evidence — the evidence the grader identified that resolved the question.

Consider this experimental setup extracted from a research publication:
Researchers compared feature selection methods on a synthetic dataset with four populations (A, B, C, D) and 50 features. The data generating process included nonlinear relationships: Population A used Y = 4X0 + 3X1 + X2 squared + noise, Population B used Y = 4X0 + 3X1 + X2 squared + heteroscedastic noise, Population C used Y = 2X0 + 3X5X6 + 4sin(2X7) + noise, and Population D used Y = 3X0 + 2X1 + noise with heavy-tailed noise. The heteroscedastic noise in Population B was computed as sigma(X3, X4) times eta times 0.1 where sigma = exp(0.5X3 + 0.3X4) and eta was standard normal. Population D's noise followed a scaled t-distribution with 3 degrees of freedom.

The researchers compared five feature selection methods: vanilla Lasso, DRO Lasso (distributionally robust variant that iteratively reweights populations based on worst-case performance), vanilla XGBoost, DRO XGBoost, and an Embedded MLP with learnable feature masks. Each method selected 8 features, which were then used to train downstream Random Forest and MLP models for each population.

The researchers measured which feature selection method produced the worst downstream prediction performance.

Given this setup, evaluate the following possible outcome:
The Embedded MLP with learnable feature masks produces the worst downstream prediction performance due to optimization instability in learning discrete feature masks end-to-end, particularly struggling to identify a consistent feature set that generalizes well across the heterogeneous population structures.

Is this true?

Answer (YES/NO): NO